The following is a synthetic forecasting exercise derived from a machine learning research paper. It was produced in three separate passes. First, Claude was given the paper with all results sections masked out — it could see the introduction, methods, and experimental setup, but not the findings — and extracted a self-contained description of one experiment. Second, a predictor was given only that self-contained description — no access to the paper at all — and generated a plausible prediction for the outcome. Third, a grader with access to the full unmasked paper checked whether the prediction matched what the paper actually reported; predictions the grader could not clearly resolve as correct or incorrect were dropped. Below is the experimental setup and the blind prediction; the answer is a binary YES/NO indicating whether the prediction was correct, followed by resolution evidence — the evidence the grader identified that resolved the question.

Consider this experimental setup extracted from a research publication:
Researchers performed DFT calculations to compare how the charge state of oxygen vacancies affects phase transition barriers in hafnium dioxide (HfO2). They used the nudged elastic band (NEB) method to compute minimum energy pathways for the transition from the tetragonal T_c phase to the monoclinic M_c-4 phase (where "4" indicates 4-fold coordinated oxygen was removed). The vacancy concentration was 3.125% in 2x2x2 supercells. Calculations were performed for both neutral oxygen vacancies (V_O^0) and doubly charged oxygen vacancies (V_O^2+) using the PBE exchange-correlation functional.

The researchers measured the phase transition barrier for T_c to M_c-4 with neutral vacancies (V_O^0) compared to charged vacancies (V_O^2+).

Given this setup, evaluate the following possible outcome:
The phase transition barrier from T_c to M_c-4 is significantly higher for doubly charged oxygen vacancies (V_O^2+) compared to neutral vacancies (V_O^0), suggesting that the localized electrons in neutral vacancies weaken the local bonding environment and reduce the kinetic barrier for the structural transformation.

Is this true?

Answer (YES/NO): YES